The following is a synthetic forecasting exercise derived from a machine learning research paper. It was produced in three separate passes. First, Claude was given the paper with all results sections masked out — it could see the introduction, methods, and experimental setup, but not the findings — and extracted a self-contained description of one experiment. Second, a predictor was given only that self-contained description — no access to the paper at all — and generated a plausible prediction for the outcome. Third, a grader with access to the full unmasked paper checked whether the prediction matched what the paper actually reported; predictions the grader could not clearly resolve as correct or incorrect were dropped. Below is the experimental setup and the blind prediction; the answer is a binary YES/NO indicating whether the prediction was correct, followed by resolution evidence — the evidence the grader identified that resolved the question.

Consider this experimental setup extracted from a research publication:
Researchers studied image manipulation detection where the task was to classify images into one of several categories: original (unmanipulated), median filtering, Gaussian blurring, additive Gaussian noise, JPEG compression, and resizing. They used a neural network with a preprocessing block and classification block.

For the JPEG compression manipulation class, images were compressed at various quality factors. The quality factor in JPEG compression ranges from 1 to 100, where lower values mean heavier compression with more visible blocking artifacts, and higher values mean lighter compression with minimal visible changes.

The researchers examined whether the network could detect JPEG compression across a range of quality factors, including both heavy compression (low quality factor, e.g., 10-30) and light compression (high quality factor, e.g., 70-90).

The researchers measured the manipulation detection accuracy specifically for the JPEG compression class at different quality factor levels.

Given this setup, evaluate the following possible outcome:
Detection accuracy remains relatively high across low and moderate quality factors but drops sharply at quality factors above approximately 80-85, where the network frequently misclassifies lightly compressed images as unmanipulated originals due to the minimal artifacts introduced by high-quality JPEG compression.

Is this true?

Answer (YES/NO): NO